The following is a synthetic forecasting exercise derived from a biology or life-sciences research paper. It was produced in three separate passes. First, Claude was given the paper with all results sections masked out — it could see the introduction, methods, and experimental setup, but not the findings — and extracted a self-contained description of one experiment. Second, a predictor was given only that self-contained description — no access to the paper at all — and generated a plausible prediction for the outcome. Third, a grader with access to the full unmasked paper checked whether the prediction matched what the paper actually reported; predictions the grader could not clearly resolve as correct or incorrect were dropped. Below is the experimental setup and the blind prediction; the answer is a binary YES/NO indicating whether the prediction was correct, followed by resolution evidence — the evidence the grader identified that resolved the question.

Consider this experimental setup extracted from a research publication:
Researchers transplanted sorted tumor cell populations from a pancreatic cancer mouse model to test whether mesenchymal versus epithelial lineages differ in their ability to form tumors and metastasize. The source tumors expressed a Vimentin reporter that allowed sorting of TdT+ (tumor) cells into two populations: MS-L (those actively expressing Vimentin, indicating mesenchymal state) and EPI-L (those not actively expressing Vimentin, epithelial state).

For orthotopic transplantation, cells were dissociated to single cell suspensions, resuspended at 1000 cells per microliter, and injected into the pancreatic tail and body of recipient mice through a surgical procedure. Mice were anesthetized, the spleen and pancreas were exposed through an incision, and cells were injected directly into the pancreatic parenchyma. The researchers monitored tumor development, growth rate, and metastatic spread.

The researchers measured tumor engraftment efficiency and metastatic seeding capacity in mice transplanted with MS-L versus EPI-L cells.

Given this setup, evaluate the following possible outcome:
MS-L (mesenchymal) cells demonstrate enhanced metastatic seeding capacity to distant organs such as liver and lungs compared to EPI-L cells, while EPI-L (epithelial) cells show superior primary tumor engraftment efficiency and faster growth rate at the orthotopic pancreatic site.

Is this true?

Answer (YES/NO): NO